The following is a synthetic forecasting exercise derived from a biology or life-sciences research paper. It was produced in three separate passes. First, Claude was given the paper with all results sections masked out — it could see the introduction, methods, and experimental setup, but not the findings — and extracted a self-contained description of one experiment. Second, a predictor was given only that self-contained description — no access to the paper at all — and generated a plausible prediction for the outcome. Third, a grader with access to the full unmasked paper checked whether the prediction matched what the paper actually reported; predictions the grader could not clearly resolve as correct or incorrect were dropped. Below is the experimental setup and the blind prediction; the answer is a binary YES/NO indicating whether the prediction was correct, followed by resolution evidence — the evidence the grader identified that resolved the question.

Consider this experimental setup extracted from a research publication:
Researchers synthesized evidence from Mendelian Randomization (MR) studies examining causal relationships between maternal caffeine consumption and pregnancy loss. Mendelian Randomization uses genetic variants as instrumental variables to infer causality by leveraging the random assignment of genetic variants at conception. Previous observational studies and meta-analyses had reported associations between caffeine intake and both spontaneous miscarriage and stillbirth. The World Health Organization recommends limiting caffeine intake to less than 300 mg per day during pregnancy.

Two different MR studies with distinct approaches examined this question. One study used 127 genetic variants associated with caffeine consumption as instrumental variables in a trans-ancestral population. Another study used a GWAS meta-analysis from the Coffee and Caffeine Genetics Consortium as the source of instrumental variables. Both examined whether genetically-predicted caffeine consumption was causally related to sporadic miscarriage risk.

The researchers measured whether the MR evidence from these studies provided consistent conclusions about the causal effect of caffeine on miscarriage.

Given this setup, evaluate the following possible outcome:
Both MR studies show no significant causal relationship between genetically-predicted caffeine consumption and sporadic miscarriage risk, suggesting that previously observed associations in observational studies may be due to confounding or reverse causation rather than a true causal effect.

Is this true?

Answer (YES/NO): NO